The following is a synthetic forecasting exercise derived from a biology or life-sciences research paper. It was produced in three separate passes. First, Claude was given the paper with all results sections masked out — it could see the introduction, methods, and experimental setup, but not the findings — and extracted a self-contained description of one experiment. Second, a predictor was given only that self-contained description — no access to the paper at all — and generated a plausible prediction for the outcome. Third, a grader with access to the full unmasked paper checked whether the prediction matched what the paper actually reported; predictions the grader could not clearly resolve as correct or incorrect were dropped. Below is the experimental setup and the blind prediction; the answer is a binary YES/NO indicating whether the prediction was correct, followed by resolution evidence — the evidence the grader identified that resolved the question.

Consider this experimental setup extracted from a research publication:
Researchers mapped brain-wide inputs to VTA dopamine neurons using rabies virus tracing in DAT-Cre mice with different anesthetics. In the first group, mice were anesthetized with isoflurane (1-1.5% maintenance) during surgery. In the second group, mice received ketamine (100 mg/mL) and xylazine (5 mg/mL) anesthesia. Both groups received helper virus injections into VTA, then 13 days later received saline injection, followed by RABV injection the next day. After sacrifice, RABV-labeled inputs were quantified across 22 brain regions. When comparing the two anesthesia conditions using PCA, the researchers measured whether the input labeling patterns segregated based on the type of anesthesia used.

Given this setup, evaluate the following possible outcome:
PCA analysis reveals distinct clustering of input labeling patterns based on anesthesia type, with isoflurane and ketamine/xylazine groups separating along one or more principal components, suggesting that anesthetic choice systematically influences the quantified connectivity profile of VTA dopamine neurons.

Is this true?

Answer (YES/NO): YES